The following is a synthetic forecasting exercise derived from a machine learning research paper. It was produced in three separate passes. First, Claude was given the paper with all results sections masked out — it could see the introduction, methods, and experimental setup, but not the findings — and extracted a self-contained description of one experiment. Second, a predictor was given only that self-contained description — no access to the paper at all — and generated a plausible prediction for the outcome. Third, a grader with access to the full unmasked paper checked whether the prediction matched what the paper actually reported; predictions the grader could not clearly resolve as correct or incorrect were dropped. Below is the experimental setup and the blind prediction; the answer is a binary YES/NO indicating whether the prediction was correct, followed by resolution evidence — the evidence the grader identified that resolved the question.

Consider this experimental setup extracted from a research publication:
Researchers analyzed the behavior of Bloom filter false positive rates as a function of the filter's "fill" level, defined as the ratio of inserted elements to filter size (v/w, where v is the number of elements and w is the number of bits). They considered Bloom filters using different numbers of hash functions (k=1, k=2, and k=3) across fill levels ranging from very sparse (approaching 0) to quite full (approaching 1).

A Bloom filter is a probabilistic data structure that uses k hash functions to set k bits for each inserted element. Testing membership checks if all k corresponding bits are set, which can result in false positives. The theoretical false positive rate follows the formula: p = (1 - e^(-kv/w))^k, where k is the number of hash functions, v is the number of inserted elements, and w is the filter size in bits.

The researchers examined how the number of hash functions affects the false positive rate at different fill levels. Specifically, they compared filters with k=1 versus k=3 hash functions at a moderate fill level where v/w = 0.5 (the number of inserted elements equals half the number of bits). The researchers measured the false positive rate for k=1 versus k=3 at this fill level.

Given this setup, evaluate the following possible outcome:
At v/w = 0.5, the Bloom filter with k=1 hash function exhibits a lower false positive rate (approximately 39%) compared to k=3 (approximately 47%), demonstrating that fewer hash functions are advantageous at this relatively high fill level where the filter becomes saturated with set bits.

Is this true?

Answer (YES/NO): YES